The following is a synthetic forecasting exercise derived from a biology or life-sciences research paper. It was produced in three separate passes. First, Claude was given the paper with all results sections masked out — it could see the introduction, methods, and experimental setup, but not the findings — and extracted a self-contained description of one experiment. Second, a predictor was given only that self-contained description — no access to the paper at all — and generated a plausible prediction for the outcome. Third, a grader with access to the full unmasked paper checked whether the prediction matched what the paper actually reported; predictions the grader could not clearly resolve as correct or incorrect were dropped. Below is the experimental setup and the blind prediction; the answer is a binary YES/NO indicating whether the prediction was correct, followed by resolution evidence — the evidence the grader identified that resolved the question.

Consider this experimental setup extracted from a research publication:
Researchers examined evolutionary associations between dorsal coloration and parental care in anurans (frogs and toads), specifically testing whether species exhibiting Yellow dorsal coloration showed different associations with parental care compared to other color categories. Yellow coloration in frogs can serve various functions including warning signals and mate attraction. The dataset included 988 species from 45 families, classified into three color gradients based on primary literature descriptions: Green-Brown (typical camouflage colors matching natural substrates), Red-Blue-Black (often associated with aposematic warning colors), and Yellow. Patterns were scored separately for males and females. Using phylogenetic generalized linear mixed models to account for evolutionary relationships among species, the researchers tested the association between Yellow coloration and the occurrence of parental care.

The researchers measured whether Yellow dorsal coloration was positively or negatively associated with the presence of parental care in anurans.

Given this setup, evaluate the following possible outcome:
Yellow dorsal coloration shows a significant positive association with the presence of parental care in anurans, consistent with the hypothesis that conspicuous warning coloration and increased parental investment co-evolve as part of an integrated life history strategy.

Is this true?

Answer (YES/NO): NO